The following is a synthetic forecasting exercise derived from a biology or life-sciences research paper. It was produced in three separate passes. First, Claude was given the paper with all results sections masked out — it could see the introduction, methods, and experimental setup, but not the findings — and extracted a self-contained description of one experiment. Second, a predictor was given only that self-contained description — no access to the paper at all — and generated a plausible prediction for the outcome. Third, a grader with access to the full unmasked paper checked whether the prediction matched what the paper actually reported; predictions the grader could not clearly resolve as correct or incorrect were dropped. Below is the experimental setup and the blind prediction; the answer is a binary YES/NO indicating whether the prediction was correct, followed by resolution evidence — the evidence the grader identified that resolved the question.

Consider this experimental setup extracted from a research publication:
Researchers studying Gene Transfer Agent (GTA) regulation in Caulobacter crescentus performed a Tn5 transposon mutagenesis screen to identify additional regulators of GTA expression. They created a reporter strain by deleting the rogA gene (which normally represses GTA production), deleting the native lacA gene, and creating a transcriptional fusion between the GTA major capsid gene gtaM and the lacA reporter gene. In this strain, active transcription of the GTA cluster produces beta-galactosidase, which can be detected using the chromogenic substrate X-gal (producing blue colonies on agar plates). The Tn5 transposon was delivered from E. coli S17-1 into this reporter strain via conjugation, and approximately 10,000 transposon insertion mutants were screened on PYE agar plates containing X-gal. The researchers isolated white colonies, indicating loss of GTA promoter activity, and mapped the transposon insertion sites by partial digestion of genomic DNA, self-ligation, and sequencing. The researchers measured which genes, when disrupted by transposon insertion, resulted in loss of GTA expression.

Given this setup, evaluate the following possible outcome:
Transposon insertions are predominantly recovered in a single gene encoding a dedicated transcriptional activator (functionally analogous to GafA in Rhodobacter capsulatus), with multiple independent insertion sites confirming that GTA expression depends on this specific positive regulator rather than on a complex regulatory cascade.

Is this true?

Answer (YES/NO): NO